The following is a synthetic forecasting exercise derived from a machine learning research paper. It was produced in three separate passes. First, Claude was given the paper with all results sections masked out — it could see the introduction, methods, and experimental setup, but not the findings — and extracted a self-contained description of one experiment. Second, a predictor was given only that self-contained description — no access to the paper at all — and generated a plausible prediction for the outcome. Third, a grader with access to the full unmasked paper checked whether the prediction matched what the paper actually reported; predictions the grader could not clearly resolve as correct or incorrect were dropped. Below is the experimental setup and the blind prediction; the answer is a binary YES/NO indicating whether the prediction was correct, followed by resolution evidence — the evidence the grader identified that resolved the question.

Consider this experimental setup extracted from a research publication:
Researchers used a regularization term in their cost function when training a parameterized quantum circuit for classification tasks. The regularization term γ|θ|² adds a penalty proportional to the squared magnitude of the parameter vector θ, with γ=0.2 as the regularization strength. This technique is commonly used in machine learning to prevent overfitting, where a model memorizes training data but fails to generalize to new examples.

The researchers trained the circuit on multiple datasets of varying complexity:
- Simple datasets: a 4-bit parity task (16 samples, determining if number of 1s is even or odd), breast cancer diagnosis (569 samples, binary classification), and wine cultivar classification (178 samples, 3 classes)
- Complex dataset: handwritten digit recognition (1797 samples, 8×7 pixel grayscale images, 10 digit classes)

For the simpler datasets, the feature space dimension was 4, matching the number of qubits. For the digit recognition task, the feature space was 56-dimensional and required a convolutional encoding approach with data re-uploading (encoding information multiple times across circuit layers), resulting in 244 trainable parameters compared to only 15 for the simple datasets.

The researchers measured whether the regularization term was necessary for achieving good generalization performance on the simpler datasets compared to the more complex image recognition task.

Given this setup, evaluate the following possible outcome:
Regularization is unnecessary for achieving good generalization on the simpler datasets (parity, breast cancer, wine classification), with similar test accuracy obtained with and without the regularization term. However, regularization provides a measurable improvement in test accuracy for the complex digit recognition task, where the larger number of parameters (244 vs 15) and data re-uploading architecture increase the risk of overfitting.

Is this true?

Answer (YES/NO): YES